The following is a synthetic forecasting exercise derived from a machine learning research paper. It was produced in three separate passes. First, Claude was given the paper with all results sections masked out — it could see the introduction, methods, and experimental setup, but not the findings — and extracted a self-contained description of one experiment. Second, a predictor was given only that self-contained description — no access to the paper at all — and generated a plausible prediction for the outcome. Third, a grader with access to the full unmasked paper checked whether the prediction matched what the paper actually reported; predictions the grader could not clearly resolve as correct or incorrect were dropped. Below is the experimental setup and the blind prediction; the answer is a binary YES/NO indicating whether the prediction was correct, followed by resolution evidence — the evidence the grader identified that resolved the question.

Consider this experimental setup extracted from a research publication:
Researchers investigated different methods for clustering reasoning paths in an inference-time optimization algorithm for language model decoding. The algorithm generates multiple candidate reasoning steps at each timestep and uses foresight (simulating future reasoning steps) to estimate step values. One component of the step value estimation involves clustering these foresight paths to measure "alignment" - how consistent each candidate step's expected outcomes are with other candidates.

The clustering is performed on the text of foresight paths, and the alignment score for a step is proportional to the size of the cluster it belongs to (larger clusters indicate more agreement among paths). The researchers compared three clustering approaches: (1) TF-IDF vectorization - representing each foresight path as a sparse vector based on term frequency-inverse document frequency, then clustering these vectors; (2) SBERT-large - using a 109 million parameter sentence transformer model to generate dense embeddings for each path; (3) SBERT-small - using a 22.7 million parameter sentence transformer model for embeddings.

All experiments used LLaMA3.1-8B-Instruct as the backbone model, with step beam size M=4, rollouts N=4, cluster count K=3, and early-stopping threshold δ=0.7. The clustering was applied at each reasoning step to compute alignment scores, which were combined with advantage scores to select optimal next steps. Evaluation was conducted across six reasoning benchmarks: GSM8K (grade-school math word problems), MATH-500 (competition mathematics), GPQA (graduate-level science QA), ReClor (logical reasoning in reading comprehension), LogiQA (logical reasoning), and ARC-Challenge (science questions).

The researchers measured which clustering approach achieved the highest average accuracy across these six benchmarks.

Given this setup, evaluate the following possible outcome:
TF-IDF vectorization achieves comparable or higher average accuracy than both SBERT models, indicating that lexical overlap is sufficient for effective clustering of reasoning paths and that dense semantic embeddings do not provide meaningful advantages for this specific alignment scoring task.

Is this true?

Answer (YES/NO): YES